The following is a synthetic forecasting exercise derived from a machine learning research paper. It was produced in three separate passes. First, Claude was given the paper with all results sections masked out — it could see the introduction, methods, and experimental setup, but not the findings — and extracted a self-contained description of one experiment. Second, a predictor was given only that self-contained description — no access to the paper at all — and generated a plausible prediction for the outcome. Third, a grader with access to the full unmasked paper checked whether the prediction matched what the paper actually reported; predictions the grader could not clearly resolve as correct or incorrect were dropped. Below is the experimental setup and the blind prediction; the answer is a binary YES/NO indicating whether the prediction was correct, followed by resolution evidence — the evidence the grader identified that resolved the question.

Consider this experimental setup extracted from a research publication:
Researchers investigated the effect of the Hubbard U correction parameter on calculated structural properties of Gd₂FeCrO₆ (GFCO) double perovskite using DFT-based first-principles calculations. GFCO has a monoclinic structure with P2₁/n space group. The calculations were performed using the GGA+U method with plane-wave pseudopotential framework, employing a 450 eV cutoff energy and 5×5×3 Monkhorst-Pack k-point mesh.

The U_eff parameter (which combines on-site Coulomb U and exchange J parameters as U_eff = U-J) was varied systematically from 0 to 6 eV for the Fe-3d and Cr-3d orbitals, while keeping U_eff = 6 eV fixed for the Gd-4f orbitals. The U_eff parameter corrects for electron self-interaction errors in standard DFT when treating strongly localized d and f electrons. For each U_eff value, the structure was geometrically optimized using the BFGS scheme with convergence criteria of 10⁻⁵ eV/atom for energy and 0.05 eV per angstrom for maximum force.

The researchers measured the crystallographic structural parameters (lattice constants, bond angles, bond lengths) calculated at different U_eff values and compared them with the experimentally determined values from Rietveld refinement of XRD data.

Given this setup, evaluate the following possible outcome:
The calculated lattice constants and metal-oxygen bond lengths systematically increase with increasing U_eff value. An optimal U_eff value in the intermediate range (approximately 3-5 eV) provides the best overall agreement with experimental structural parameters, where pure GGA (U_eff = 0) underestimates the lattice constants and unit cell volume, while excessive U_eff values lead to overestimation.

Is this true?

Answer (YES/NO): NO